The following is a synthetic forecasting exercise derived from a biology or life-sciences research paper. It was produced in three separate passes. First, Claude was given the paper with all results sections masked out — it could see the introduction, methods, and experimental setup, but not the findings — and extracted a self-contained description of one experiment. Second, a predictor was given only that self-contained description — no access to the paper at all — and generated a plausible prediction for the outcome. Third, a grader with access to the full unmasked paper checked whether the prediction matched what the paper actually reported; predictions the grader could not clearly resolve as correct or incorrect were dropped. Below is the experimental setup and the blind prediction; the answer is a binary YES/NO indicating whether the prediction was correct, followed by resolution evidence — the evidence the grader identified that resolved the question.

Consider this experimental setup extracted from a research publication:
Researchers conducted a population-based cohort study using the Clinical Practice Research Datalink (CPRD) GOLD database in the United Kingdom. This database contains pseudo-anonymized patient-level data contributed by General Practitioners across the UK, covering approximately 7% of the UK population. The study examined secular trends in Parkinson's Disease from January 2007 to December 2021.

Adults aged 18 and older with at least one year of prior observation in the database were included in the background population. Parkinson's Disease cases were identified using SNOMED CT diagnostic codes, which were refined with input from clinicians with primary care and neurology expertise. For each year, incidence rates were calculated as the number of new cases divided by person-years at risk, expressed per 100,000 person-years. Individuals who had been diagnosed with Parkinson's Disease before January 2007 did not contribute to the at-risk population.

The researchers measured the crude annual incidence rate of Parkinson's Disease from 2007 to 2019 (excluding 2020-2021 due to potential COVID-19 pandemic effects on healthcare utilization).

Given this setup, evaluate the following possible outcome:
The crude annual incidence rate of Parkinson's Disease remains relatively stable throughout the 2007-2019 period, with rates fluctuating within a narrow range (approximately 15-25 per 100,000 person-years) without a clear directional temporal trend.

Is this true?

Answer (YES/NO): NO